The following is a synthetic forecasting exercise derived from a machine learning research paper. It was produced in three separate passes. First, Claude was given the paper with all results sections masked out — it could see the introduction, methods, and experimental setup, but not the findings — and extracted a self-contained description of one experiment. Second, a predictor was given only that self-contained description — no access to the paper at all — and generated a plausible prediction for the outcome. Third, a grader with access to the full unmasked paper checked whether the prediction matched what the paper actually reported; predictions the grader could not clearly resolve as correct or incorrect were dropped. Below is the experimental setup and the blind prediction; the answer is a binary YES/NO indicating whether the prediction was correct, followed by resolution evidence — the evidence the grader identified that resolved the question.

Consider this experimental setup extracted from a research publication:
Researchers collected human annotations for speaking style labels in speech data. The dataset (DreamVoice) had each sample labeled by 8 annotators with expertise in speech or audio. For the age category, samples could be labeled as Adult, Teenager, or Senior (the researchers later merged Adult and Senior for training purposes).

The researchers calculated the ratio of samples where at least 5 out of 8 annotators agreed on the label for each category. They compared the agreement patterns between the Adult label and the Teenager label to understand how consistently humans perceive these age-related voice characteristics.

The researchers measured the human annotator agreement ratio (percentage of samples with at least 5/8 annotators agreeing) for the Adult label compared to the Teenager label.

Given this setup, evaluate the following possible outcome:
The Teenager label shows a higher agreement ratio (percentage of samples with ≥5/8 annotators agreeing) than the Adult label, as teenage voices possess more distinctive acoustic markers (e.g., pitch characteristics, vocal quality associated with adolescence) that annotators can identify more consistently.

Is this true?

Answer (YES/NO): NO